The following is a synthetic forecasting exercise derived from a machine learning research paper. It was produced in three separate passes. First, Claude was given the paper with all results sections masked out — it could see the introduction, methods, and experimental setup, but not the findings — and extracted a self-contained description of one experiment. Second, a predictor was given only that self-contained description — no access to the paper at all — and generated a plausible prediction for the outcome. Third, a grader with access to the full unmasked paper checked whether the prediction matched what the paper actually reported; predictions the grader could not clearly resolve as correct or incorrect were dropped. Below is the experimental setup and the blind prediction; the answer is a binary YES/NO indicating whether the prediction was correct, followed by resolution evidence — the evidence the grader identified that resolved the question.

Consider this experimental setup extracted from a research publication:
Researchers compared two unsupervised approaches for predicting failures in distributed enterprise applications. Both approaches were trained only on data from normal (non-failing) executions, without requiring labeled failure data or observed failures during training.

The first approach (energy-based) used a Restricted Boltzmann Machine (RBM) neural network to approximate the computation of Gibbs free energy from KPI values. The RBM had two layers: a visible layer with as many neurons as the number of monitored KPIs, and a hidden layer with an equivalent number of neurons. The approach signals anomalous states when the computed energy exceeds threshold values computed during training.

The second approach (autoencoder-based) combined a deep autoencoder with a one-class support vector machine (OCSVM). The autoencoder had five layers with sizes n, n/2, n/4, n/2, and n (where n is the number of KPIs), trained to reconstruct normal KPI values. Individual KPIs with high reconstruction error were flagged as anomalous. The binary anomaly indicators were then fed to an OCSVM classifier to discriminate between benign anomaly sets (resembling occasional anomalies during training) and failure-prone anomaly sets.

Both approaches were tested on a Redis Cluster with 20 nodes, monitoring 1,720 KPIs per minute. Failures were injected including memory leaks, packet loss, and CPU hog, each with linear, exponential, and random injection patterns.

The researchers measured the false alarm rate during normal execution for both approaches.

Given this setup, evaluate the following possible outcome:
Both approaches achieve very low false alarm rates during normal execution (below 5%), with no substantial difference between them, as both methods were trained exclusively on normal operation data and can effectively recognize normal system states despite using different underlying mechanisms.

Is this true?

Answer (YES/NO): NO